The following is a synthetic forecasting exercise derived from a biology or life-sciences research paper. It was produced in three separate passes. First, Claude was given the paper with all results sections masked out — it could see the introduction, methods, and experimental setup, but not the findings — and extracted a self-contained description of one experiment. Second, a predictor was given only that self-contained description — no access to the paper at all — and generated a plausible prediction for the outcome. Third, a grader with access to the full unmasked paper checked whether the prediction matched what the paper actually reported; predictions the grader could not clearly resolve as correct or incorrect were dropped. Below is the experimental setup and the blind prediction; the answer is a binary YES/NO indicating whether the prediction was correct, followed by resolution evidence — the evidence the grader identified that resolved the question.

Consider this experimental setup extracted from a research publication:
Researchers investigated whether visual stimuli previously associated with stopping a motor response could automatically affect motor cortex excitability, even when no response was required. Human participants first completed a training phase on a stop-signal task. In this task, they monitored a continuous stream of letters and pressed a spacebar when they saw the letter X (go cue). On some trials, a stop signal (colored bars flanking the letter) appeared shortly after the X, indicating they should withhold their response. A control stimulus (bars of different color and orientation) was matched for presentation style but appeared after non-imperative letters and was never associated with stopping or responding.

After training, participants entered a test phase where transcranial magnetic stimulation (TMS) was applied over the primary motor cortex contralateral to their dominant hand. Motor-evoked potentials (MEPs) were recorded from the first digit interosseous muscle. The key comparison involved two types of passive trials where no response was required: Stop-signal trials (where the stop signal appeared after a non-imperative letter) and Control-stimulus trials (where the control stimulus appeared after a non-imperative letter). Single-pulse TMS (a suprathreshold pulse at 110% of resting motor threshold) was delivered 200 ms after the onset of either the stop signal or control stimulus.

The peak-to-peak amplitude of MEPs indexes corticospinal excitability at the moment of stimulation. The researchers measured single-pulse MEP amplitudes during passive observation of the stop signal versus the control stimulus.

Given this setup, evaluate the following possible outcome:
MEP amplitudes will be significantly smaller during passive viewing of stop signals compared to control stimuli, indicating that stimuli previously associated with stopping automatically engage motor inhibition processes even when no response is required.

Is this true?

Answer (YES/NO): YES